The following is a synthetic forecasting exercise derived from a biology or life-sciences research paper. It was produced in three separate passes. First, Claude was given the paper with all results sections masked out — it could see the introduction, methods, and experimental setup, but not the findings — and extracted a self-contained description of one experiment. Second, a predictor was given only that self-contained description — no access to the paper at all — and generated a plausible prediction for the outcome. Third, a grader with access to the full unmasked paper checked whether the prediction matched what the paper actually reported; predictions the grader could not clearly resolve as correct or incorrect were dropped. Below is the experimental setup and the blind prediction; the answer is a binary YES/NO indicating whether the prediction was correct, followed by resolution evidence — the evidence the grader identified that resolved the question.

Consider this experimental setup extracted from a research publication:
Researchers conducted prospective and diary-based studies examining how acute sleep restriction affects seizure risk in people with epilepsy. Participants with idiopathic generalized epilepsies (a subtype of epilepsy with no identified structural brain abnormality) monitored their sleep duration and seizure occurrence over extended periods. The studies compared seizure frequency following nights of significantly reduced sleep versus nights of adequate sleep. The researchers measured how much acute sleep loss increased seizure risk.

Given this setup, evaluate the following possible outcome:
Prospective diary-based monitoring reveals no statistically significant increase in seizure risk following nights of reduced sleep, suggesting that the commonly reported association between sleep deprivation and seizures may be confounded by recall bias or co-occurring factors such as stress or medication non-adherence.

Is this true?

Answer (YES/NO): NO